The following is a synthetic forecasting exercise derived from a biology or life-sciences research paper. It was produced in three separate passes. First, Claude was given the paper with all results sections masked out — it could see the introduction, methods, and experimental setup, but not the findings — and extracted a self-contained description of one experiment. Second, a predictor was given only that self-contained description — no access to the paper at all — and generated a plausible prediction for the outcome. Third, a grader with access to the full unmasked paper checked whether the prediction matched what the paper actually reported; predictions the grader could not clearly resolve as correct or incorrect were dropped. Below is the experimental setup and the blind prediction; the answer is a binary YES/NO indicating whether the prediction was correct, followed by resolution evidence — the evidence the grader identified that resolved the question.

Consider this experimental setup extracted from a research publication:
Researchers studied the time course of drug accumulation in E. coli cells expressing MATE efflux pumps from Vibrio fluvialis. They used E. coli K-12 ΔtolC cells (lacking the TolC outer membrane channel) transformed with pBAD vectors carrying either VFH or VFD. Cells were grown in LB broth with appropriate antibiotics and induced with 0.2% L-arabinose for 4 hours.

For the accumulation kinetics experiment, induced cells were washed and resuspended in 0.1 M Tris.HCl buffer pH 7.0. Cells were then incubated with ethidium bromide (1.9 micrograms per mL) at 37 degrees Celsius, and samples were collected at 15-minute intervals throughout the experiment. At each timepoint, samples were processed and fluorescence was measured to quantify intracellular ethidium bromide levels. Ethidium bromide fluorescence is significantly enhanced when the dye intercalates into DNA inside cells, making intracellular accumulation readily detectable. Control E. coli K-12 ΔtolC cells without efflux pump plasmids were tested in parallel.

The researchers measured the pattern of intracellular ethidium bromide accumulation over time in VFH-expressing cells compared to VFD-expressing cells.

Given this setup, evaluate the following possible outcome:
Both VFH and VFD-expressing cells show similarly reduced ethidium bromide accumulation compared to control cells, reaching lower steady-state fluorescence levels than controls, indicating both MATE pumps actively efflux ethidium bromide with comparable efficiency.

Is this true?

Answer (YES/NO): NO